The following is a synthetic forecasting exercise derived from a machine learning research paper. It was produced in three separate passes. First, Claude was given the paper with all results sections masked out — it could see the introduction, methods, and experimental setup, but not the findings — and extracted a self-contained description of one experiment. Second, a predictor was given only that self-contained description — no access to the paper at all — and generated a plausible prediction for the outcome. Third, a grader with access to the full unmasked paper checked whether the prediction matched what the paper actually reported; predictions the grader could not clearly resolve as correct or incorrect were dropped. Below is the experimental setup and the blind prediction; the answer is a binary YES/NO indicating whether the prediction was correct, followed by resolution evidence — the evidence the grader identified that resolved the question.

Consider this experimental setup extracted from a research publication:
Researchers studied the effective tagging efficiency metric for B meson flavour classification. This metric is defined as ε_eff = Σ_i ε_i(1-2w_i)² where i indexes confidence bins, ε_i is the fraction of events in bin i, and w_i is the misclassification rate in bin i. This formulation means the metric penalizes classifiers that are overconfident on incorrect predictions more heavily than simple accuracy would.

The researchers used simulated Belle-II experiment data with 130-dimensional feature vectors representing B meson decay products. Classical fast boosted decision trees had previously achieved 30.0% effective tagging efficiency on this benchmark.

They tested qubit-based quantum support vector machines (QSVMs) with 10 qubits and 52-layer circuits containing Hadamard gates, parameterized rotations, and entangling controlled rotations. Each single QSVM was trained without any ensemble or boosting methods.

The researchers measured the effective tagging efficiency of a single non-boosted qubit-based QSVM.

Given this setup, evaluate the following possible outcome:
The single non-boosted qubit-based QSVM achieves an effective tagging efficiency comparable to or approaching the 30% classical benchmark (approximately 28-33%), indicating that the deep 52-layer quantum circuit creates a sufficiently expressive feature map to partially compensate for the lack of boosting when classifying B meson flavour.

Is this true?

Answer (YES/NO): NO